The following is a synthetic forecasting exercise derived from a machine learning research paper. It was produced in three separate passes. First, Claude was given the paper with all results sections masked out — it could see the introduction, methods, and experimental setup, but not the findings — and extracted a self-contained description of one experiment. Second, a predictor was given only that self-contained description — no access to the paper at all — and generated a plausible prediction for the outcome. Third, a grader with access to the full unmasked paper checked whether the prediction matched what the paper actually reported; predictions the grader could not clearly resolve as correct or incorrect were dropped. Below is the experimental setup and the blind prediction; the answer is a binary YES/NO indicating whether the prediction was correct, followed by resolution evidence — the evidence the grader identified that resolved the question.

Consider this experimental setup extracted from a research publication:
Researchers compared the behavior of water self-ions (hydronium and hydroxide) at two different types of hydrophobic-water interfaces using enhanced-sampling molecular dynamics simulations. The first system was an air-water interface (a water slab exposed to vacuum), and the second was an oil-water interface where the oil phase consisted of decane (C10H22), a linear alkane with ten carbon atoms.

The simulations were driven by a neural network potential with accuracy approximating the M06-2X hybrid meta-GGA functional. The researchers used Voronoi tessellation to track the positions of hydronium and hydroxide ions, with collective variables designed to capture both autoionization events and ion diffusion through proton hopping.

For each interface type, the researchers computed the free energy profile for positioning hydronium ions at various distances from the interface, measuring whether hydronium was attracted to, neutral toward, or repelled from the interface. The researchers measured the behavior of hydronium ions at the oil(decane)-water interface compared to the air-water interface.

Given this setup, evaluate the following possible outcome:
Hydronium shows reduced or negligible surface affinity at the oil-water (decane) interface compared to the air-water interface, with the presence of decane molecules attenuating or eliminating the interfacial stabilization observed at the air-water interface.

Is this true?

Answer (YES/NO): NO